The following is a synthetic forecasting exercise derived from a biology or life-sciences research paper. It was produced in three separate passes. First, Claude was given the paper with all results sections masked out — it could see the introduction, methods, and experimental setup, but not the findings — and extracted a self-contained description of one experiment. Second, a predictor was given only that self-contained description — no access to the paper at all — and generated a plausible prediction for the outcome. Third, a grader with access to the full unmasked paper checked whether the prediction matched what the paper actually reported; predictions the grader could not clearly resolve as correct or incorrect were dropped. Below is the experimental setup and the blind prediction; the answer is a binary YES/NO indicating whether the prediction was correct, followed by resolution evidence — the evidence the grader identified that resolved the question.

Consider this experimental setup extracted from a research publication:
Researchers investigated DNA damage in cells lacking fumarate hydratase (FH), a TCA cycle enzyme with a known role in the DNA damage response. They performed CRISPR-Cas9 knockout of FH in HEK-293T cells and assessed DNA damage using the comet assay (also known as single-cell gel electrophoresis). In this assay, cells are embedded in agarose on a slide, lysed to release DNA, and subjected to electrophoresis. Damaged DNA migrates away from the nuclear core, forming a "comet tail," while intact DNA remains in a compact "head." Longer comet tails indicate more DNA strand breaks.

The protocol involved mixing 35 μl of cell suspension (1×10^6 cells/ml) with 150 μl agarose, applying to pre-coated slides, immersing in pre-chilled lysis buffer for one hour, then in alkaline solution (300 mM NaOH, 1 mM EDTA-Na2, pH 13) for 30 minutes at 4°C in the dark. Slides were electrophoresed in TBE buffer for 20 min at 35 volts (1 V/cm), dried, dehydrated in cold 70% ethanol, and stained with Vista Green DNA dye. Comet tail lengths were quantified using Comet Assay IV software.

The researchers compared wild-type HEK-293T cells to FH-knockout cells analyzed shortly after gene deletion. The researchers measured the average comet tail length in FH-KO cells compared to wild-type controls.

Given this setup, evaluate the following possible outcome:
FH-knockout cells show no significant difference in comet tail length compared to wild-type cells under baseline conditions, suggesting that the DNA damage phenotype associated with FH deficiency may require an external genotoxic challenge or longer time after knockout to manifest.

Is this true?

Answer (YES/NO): NO